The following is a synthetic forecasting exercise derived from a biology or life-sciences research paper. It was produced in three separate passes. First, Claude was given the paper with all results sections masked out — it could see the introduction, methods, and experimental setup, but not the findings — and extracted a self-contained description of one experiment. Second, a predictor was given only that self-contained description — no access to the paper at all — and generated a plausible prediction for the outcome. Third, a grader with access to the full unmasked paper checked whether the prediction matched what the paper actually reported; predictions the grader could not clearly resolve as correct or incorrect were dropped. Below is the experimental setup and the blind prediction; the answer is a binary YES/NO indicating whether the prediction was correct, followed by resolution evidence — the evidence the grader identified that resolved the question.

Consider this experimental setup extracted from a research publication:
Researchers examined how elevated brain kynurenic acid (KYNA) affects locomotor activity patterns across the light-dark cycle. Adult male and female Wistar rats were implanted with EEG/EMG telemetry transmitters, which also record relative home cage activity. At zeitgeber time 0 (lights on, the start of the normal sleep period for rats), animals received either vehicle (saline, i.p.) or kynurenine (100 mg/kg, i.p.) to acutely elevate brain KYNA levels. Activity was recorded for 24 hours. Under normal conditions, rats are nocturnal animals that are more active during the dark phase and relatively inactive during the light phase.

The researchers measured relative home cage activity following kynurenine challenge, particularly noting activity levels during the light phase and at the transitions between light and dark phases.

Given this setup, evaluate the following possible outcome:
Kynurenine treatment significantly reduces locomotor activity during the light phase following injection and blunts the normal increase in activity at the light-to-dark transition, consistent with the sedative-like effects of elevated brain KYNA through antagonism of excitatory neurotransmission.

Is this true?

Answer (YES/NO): NO